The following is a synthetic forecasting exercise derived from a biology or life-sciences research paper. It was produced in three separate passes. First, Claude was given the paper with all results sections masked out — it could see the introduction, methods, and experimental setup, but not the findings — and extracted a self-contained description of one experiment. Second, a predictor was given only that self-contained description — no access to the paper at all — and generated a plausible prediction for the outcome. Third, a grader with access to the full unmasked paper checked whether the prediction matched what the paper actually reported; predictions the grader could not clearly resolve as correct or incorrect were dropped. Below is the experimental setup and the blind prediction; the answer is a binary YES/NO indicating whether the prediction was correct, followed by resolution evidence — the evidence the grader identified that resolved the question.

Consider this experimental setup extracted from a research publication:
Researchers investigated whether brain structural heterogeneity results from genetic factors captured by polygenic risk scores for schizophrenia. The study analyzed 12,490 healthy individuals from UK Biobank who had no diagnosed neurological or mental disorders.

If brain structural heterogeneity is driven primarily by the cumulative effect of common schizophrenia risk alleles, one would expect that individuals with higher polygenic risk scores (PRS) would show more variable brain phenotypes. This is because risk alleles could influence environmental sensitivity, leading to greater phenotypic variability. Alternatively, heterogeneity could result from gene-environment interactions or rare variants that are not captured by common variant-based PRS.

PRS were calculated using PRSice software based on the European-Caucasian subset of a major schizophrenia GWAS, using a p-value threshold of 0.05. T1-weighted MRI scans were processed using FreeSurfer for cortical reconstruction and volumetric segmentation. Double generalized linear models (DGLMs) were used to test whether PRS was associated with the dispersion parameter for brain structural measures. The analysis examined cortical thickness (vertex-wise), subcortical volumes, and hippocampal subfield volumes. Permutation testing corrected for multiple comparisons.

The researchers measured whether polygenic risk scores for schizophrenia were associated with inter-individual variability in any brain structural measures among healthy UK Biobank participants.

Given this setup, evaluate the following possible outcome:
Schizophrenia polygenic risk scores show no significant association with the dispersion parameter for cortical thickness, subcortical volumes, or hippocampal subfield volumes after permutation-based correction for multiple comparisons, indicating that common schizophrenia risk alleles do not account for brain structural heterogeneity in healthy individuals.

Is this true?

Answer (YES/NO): YES